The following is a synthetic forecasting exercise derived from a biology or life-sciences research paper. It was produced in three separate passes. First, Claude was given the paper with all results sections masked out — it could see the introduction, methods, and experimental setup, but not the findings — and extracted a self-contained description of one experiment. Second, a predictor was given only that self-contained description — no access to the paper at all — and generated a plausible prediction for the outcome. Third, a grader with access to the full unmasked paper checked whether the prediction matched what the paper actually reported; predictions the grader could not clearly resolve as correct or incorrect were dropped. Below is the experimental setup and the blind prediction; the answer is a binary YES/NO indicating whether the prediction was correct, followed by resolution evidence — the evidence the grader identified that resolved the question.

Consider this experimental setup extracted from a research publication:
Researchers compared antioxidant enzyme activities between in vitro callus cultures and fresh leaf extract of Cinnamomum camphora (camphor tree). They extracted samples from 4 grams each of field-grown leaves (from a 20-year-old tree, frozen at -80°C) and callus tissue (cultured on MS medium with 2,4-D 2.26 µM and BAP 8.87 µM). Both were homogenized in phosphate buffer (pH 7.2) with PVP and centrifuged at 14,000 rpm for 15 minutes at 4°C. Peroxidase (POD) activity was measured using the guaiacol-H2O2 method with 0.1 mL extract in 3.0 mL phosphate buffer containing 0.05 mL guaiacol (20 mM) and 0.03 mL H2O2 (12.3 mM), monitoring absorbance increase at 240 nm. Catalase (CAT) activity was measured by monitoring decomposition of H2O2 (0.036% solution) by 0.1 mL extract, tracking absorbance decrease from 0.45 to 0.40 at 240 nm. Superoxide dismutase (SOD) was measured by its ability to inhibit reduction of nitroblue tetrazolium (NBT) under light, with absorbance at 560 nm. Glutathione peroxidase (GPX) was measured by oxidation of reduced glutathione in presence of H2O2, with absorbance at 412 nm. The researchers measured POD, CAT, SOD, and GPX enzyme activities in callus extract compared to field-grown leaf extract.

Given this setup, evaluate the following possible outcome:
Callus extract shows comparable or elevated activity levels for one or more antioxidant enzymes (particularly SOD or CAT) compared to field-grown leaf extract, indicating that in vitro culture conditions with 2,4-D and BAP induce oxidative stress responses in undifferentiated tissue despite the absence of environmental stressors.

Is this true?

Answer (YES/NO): YES